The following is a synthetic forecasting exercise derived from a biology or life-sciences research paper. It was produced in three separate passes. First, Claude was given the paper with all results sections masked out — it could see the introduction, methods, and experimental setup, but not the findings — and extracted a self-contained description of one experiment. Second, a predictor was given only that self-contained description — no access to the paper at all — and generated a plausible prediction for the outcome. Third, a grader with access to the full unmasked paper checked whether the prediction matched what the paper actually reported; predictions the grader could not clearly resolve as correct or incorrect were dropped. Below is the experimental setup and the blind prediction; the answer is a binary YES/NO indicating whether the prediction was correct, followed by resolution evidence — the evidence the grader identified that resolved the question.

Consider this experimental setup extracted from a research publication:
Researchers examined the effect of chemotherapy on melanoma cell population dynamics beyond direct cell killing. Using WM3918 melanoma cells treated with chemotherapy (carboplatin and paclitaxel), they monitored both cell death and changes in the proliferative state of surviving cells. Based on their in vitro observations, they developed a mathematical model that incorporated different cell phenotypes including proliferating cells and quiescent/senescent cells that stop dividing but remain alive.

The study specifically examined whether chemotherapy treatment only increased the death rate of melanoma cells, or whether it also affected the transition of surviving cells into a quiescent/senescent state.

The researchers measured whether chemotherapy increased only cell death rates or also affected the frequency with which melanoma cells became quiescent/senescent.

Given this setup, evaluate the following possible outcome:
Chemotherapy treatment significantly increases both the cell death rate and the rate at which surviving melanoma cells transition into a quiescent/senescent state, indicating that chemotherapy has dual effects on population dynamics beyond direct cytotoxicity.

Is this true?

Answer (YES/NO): YES